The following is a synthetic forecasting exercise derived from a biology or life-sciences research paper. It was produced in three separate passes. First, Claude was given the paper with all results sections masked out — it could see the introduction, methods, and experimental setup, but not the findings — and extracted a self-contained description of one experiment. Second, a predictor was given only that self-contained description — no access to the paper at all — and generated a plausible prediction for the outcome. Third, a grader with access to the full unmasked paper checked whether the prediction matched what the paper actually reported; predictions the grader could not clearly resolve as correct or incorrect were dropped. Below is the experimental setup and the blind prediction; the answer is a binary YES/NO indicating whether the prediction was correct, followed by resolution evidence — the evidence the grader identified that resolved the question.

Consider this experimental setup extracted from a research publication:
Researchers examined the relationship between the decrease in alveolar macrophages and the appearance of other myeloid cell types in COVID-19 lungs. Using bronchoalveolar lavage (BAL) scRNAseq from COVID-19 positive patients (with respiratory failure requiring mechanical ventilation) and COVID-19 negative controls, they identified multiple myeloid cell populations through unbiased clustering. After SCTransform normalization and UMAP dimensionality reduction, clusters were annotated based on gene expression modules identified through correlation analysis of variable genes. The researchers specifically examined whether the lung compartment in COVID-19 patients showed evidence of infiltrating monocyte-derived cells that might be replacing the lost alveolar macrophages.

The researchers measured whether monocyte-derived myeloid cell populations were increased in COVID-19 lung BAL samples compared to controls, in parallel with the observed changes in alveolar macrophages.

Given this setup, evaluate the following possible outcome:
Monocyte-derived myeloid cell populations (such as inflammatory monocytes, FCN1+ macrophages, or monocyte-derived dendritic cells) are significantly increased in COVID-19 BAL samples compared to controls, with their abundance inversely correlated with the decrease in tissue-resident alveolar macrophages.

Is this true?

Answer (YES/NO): YES